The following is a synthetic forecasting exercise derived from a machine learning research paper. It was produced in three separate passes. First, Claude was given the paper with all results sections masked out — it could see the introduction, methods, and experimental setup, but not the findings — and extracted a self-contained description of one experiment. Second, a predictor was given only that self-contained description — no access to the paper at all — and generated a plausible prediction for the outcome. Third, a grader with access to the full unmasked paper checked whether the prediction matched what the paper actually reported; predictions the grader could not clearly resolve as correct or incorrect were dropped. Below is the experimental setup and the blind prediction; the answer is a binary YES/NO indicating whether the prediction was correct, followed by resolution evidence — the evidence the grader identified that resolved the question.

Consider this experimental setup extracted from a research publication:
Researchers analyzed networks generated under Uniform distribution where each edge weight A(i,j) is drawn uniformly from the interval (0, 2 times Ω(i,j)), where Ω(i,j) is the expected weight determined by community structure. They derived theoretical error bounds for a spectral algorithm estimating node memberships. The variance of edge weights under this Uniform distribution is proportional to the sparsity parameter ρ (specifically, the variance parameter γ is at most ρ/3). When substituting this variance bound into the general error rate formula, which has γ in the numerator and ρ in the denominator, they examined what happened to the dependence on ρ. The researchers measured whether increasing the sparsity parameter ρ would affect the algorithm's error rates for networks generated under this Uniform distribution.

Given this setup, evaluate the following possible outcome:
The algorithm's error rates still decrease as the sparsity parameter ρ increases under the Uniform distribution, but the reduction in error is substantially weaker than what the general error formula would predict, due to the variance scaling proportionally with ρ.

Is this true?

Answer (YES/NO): NO